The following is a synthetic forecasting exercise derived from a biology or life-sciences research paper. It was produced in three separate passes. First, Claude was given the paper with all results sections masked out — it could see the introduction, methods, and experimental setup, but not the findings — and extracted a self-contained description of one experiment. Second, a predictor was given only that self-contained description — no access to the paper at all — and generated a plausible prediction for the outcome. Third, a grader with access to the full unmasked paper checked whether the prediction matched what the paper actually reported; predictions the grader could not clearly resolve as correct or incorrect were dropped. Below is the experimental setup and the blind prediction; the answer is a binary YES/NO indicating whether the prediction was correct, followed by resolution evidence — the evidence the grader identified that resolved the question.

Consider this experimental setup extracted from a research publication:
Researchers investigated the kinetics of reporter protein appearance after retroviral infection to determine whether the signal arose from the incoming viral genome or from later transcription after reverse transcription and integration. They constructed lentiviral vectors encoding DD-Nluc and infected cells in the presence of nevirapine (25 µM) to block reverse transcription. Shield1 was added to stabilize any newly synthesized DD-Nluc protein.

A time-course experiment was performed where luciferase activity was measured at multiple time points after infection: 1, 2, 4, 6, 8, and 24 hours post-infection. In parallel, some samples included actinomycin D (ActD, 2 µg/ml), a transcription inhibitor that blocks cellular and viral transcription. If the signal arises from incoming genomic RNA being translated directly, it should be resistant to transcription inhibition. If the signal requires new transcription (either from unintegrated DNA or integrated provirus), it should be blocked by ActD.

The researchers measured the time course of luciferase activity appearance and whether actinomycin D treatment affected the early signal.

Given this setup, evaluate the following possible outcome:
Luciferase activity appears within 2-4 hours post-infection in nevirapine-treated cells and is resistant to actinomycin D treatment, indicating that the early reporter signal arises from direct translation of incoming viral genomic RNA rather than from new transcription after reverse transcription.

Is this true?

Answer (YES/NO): YES